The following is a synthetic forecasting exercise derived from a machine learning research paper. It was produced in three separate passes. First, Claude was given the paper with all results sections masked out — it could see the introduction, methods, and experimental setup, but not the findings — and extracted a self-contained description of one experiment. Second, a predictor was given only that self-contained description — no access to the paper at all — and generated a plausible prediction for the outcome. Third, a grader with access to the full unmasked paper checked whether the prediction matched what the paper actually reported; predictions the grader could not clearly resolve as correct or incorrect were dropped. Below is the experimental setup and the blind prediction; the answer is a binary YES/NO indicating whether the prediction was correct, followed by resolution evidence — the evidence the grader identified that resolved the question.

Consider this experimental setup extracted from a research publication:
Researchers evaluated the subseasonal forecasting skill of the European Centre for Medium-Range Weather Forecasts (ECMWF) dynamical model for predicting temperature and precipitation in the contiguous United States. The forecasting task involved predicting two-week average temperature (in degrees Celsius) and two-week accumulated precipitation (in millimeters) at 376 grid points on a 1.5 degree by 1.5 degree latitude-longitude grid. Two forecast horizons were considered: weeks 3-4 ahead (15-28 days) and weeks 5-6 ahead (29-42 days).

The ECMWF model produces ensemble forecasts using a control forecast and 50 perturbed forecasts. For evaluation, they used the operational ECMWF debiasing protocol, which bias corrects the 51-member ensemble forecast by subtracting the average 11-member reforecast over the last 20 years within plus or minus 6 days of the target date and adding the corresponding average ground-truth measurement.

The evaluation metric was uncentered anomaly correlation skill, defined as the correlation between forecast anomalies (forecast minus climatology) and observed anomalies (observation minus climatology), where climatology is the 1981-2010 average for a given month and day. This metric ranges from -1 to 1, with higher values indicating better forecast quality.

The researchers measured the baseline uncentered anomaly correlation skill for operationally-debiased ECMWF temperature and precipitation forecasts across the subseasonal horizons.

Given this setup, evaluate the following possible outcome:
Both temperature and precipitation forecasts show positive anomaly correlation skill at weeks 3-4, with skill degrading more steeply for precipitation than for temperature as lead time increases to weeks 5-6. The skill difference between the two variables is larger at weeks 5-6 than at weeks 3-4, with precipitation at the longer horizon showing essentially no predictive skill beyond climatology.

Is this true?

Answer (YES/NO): NO